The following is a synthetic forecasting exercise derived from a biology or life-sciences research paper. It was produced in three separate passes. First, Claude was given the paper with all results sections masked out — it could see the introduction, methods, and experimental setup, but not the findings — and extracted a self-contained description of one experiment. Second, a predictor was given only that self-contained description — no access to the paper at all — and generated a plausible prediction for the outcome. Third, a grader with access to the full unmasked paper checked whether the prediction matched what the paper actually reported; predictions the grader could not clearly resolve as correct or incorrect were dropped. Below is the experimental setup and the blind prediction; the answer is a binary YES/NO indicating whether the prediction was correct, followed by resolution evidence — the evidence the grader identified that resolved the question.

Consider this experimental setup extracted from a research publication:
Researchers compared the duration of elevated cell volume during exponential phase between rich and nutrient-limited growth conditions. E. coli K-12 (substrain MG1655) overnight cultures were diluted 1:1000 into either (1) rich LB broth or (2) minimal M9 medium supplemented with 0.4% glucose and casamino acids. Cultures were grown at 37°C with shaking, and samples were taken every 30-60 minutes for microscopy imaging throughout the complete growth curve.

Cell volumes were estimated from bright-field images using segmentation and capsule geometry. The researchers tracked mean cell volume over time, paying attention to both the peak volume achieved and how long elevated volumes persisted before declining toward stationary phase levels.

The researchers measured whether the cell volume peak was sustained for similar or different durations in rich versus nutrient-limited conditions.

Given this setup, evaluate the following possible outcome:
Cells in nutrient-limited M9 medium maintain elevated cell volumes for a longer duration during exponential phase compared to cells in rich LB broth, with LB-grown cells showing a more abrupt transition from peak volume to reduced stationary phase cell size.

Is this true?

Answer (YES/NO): NO